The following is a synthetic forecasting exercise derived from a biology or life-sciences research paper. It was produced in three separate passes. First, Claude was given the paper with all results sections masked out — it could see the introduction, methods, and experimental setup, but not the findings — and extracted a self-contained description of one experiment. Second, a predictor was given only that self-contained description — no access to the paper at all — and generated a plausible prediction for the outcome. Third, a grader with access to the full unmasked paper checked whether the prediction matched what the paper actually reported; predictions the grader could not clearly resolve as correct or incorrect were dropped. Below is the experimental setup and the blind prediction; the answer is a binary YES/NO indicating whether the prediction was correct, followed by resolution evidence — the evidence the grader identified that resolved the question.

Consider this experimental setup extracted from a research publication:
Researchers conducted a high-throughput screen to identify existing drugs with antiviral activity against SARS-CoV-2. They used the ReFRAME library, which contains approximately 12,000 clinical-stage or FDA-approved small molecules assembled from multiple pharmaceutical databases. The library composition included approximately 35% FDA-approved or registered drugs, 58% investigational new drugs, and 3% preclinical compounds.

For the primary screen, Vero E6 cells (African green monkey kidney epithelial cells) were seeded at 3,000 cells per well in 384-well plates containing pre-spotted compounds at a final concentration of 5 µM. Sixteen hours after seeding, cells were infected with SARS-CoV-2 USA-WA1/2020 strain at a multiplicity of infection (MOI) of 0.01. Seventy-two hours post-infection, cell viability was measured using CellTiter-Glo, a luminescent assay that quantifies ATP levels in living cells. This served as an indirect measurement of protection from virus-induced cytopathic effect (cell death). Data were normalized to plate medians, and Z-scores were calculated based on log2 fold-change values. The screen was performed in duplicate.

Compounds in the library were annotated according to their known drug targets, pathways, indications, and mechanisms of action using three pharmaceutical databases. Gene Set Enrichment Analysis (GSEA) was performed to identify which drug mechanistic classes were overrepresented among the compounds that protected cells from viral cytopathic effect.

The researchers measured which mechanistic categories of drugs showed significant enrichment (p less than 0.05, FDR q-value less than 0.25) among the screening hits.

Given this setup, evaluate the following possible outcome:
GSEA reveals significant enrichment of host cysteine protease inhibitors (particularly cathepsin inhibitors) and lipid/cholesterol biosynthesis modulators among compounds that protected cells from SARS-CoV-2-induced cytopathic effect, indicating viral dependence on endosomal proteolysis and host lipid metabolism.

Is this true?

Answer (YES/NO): NO